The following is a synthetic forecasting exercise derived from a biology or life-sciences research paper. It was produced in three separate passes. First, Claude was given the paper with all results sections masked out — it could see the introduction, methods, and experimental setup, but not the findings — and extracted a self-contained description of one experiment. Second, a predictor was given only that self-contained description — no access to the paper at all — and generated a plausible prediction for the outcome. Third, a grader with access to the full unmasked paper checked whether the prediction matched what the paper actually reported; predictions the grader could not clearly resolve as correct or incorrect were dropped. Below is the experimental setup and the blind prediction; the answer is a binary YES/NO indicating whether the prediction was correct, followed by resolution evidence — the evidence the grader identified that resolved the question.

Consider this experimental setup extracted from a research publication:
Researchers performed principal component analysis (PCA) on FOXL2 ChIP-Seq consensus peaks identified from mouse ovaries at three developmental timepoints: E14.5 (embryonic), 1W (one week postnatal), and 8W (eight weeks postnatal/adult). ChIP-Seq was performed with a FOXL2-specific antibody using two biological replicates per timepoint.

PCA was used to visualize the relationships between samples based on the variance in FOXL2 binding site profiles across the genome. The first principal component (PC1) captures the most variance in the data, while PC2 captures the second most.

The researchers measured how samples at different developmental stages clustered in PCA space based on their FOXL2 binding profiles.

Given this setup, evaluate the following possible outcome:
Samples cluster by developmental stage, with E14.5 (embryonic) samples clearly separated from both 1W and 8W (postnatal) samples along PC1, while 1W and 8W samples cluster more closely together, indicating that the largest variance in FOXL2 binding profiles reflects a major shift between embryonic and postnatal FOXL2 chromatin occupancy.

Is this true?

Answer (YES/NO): YES